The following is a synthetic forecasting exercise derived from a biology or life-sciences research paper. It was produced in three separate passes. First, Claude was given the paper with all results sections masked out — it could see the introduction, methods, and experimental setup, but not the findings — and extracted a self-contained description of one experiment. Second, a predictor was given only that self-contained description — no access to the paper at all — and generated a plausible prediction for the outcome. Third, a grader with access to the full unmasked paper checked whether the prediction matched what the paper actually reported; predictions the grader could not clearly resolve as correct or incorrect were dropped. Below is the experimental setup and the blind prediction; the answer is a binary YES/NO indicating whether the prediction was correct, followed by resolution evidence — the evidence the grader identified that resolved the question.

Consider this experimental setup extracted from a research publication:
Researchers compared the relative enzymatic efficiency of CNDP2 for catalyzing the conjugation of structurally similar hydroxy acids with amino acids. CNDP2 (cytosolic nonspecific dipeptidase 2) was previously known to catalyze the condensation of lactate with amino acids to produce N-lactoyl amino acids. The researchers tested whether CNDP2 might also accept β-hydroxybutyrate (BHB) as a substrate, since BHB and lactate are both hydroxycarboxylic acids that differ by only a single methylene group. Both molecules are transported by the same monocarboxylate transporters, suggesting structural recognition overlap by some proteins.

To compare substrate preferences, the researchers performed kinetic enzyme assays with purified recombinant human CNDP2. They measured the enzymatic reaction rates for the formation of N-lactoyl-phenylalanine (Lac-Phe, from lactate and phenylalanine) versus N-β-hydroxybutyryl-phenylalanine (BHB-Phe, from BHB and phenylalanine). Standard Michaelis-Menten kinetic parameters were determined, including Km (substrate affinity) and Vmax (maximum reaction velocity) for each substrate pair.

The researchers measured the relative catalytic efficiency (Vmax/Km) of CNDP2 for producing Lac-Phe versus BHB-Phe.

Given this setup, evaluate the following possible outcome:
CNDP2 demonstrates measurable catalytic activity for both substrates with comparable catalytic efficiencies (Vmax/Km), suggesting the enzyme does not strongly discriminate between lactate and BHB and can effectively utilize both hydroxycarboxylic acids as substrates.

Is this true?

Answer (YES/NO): NO